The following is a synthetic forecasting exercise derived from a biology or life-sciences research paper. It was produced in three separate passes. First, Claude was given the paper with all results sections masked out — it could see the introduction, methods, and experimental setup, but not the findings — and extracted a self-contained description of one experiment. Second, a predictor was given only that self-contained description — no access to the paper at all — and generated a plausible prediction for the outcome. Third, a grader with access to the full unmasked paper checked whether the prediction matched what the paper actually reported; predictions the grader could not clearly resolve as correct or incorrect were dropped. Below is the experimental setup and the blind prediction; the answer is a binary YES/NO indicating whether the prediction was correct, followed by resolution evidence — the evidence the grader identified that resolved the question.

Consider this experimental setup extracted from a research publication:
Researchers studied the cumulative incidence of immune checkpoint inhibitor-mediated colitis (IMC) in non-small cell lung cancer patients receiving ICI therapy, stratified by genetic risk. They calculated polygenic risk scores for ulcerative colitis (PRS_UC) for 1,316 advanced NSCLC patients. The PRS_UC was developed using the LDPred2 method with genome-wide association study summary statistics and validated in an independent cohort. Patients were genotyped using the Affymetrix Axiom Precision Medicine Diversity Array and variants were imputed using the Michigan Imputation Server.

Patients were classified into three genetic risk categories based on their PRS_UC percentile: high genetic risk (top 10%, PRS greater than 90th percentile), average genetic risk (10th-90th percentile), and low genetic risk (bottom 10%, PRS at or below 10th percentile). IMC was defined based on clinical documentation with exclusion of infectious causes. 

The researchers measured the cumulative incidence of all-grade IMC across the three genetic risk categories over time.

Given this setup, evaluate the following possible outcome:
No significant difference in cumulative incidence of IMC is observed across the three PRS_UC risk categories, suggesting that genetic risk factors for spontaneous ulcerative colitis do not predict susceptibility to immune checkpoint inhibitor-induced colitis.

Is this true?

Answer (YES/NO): NO